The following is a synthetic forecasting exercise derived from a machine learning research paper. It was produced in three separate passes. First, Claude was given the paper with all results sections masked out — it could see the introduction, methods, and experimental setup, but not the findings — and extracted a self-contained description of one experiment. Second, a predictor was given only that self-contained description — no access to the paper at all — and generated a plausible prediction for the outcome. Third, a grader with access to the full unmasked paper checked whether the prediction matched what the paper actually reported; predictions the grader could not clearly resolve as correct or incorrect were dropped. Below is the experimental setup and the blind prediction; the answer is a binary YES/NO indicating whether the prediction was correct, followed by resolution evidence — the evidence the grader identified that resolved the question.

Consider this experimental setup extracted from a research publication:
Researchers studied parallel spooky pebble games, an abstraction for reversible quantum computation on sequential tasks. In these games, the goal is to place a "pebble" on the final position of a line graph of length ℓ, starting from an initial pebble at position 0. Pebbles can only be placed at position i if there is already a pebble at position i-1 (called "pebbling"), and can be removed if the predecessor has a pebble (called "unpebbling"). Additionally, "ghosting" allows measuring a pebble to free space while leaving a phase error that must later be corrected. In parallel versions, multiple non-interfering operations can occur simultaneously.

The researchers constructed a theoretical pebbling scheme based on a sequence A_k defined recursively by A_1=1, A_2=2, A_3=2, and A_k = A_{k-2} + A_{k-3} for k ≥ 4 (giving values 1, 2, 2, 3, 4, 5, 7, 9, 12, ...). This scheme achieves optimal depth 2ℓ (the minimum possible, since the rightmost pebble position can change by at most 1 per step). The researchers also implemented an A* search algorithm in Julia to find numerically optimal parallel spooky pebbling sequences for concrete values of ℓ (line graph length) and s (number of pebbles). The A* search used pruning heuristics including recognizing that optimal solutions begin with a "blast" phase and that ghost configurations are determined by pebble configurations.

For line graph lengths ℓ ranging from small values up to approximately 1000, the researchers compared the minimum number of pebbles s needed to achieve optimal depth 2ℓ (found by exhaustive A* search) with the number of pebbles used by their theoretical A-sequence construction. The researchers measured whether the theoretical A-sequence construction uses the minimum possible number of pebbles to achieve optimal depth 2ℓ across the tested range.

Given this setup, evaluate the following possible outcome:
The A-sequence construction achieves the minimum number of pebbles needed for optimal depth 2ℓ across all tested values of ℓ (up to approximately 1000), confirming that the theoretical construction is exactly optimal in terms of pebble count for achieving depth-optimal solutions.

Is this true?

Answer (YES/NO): NO